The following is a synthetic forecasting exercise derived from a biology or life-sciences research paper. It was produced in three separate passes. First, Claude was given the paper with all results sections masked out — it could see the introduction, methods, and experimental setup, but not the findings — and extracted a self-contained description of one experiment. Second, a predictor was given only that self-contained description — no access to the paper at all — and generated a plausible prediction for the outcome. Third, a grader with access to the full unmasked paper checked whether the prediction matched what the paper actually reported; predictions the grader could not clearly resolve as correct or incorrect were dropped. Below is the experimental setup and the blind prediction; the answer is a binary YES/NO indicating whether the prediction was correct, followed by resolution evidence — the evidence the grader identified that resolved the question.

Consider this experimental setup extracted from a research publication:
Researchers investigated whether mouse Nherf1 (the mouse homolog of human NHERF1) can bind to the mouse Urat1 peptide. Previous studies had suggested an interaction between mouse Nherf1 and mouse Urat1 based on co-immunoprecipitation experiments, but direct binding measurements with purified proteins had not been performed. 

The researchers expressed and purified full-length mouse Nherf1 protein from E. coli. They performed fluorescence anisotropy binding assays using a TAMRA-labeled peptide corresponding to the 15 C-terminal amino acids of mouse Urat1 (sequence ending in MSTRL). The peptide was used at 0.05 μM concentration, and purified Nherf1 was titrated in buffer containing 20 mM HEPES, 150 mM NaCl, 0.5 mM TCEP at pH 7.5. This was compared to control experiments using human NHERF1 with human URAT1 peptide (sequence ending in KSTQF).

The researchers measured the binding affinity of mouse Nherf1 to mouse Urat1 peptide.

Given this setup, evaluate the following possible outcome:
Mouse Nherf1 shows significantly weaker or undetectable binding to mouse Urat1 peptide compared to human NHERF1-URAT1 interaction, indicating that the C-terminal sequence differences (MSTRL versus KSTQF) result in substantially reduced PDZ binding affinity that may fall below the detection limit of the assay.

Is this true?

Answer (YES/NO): NO